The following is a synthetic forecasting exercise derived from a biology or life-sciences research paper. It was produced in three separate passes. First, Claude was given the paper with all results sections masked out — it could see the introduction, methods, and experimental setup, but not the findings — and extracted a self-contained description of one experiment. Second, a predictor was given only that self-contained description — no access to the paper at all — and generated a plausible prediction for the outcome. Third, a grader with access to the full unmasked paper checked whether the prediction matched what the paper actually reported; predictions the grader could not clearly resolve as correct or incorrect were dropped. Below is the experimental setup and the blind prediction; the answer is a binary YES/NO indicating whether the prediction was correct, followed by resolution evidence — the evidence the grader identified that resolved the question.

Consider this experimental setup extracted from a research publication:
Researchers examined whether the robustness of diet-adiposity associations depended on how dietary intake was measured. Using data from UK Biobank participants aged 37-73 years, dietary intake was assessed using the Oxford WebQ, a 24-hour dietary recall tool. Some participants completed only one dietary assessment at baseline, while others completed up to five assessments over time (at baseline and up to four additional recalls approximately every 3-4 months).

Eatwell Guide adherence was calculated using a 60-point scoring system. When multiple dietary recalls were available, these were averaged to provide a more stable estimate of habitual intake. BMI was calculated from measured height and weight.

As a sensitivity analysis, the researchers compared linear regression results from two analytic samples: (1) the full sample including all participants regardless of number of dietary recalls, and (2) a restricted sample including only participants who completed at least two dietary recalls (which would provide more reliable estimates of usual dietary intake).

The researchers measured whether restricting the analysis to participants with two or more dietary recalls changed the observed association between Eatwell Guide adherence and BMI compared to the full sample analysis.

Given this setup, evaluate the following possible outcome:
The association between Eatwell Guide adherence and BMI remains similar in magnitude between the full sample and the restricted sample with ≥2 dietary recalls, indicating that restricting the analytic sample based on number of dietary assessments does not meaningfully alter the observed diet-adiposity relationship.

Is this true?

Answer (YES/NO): YES